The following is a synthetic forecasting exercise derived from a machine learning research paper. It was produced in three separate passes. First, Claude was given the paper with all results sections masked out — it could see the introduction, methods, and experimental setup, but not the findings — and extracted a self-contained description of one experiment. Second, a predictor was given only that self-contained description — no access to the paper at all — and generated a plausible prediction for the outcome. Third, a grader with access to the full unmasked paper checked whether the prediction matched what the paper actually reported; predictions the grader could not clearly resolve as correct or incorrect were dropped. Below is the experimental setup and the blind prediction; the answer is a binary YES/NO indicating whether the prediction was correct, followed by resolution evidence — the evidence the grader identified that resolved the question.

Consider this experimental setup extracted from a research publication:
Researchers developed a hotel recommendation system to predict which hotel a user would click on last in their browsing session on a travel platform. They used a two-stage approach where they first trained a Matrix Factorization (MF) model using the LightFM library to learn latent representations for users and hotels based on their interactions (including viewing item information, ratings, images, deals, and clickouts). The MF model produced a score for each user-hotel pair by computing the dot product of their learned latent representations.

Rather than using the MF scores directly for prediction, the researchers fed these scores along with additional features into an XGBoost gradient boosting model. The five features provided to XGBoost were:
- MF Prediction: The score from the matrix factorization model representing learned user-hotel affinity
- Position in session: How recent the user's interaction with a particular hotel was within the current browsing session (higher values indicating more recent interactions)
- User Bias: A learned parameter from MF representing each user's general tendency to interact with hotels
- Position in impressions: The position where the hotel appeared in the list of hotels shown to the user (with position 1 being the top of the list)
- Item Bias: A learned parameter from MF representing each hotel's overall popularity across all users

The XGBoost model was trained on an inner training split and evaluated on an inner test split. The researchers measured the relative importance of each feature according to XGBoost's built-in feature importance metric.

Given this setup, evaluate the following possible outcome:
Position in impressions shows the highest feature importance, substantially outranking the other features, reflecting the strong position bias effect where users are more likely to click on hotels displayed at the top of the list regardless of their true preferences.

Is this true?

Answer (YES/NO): NO